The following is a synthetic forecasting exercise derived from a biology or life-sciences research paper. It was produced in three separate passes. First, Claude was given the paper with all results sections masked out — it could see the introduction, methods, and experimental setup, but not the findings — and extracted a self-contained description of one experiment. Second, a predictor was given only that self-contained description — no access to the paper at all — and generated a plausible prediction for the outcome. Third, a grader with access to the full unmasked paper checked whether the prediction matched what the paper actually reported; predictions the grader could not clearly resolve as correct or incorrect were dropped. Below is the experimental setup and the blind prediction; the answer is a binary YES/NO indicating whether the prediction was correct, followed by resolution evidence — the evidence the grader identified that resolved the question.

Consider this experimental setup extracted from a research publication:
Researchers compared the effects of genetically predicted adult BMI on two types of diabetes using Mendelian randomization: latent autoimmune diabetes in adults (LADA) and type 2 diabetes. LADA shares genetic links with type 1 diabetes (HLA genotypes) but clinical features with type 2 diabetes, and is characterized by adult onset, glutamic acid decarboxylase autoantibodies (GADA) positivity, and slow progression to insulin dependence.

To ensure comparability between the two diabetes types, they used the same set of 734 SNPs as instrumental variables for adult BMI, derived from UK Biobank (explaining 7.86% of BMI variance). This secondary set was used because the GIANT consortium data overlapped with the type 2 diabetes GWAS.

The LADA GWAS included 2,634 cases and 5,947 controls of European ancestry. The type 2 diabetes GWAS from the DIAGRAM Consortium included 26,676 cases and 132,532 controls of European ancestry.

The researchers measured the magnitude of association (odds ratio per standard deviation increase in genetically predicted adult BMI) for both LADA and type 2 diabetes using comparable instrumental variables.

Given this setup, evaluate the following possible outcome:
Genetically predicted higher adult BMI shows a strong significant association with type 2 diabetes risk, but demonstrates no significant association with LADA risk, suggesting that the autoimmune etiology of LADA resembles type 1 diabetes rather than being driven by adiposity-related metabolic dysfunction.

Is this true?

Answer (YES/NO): NO